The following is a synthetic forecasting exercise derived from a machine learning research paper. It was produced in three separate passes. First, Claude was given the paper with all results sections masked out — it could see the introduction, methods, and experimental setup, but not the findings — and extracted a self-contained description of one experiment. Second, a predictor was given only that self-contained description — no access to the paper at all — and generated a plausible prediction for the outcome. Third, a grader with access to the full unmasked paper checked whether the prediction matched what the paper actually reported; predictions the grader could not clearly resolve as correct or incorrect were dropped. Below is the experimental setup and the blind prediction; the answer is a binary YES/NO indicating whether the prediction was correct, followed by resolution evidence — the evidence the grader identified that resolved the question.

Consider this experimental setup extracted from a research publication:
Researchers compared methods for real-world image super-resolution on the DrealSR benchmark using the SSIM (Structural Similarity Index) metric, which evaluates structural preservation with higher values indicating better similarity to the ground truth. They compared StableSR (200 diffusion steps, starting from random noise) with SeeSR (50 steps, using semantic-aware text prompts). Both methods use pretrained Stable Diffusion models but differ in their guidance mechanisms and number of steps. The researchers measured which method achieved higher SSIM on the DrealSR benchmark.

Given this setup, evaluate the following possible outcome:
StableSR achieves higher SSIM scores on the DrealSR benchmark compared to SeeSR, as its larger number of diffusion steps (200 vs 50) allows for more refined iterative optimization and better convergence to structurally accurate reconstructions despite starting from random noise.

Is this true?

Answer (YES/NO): NO